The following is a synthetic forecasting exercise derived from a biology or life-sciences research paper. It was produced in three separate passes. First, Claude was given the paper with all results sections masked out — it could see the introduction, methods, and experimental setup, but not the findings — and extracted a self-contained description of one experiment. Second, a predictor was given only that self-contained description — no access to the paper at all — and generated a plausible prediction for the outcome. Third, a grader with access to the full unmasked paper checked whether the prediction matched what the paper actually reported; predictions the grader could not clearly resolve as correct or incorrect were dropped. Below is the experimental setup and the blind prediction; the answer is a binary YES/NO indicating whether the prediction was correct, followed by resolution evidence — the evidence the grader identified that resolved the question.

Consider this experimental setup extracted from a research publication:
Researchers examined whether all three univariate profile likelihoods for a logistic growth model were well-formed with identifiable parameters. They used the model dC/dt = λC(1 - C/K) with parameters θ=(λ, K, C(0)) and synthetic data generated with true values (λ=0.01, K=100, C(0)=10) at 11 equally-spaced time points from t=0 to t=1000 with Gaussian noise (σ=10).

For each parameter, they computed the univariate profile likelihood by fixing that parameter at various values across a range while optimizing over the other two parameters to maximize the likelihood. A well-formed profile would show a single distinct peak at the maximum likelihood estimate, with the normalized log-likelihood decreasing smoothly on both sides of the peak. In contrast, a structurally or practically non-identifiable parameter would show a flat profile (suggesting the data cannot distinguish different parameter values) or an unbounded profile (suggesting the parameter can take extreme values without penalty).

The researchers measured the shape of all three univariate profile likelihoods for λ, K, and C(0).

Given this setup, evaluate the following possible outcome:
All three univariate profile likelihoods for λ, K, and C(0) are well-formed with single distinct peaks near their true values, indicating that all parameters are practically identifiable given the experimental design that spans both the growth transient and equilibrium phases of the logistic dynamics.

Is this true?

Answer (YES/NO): YES